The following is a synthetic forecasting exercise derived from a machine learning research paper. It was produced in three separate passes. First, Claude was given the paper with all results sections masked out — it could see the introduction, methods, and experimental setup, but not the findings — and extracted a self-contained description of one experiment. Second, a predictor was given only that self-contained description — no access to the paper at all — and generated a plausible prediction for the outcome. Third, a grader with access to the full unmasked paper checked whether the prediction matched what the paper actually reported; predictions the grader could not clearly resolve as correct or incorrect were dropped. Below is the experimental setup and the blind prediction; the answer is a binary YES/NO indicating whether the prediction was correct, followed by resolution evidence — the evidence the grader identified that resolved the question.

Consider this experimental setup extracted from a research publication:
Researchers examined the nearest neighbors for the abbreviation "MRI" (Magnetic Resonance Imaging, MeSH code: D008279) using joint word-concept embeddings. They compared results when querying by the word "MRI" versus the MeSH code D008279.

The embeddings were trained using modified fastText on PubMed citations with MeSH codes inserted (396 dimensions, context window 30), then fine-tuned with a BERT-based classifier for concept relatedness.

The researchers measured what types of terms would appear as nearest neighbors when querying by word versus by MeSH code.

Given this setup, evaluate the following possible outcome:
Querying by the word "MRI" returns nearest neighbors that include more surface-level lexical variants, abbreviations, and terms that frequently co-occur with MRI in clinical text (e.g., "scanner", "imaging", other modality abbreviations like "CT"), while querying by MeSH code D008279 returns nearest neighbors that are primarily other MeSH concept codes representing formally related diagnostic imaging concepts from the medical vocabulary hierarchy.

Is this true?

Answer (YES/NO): NO